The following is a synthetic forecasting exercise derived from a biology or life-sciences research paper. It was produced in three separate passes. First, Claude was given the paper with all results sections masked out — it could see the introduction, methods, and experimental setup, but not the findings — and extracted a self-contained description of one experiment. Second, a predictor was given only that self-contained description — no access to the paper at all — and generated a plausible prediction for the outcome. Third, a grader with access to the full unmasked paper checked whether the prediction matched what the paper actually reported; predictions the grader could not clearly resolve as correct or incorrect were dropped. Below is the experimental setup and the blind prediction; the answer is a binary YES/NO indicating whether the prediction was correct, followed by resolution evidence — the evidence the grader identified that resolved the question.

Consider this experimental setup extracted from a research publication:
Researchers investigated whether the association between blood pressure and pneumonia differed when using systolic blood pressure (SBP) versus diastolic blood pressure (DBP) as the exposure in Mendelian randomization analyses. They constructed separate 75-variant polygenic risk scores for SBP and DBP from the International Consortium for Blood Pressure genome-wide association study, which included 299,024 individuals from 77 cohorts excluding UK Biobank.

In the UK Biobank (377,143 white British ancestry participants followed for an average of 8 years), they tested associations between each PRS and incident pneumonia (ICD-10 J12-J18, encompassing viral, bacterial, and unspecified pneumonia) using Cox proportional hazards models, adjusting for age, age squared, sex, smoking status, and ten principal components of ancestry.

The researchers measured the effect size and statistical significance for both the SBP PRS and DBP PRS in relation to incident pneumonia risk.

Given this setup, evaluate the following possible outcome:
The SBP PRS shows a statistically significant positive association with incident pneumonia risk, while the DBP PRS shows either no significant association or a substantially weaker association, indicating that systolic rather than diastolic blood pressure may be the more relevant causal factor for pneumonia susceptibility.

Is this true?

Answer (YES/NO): NO